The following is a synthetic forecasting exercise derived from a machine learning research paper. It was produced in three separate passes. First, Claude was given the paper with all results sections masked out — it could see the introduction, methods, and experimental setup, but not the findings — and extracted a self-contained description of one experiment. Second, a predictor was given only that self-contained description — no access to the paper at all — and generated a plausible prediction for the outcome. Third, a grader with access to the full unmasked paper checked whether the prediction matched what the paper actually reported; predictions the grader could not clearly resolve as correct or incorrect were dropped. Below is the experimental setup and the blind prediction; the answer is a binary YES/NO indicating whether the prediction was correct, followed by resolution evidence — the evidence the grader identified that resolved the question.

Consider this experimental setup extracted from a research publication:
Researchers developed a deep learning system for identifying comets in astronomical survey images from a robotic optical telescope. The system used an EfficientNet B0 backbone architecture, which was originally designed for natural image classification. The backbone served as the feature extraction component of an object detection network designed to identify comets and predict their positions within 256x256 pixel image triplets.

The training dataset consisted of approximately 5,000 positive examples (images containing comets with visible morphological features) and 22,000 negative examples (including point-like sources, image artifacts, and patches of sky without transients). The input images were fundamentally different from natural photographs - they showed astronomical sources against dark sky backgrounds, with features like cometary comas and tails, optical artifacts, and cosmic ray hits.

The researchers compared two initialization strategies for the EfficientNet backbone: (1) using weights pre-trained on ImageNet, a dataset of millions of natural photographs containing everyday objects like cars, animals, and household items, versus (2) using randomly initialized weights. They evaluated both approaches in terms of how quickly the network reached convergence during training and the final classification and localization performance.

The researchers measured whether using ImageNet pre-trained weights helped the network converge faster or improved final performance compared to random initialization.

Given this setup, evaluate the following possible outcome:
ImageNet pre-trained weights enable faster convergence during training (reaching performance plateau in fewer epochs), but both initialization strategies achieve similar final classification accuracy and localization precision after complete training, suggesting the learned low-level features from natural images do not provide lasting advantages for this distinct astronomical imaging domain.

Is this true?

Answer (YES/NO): NO